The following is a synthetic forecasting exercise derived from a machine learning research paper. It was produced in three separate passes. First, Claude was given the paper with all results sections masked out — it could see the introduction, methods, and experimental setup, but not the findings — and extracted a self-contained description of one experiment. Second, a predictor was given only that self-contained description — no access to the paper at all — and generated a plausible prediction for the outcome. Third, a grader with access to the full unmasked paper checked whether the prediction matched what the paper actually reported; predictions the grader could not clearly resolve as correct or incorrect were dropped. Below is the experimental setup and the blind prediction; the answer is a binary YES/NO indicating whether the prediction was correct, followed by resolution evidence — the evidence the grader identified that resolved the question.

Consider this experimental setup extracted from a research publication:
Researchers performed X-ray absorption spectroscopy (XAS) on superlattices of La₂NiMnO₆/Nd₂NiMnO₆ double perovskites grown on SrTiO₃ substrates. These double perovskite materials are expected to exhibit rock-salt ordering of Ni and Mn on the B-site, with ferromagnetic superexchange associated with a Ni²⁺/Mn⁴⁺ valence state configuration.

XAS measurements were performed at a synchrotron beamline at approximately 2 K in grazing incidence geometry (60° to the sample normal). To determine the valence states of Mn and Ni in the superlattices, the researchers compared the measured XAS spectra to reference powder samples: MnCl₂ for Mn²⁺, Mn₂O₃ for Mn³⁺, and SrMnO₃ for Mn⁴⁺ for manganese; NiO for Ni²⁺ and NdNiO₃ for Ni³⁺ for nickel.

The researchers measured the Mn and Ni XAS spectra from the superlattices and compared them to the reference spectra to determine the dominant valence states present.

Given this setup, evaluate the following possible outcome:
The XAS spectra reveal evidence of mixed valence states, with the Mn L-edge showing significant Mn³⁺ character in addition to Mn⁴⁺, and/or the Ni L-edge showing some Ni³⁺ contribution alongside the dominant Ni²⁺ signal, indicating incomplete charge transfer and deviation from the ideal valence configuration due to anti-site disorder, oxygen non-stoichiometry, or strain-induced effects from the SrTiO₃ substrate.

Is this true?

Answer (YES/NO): NO